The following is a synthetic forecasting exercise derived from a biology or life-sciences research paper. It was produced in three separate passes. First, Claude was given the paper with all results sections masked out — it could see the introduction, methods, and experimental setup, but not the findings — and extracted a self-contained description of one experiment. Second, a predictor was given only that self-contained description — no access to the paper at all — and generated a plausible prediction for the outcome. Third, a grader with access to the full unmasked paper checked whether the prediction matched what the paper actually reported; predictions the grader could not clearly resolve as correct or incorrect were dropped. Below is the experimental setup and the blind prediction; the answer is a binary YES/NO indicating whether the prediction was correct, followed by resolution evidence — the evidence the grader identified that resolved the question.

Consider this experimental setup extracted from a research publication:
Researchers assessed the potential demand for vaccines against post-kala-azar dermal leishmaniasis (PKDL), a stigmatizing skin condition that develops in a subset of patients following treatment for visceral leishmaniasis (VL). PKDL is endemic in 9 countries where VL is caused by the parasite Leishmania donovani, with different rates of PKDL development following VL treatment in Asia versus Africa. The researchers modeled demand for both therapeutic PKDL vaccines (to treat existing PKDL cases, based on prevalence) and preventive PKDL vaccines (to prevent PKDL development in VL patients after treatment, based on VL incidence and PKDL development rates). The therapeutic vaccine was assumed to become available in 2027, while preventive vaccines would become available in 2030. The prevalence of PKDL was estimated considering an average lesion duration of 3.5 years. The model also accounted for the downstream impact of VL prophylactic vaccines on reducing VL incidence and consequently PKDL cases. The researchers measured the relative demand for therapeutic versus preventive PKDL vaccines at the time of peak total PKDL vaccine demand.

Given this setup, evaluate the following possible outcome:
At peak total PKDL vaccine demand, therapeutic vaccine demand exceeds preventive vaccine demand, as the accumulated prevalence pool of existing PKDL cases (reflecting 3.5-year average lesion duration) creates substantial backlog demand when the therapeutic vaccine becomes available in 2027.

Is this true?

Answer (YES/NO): NO